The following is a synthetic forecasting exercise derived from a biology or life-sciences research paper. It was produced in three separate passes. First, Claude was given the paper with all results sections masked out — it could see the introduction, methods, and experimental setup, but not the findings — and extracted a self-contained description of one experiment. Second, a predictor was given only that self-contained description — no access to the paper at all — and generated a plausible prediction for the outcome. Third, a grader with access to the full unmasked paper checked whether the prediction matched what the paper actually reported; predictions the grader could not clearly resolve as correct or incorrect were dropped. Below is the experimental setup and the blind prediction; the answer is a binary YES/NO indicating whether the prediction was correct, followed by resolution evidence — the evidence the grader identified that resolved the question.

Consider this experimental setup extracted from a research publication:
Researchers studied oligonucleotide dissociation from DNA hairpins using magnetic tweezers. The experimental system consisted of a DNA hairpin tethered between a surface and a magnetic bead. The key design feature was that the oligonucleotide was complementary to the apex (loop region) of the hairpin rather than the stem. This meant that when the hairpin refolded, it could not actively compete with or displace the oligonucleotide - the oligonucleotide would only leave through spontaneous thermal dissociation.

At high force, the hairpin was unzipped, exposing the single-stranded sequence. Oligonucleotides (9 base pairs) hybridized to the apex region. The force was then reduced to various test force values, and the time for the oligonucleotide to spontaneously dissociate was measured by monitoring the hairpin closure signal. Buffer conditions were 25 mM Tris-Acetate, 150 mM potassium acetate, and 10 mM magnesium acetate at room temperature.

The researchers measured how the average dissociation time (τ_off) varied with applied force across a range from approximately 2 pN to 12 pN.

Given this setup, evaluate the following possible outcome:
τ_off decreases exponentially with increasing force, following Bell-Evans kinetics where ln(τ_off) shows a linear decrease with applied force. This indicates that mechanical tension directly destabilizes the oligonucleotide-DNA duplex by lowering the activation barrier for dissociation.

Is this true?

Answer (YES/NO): NO